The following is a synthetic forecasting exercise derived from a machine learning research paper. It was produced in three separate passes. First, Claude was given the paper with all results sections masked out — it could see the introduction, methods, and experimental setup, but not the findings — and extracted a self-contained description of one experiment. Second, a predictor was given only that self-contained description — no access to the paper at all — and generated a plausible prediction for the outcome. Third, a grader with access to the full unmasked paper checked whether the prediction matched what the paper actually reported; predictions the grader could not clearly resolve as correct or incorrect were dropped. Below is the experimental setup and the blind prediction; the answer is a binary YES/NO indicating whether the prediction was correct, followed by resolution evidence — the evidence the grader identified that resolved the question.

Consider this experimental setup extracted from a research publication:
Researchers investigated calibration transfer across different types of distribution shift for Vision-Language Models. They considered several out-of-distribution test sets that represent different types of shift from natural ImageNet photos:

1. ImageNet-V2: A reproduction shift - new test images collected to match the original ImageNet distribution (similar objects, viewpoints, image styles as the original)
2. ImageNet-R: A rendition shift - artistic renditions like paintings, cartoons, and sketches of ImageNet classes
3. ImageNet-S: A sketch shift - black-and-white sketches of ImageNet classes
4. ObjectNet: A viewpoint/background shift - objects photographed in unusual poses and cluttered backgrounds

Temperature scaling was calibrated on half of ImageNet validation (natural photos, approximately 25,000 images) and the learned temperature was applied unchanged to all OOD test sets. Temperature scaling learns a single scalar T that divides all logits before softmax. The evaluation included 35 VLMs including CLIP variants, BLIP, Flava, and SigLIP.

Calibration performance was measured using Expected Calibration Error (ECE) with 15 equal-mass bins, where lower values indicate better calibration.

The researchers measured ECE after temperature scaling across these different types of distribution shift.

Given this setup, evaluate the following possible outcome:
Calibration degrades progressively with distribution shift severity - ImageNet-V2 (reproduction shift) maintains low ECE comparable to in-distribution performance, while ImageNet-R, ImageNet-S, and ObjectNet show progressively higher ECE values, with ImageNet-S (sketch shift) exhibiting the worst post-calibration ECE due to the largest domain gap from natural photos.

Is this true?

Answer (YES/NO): NO